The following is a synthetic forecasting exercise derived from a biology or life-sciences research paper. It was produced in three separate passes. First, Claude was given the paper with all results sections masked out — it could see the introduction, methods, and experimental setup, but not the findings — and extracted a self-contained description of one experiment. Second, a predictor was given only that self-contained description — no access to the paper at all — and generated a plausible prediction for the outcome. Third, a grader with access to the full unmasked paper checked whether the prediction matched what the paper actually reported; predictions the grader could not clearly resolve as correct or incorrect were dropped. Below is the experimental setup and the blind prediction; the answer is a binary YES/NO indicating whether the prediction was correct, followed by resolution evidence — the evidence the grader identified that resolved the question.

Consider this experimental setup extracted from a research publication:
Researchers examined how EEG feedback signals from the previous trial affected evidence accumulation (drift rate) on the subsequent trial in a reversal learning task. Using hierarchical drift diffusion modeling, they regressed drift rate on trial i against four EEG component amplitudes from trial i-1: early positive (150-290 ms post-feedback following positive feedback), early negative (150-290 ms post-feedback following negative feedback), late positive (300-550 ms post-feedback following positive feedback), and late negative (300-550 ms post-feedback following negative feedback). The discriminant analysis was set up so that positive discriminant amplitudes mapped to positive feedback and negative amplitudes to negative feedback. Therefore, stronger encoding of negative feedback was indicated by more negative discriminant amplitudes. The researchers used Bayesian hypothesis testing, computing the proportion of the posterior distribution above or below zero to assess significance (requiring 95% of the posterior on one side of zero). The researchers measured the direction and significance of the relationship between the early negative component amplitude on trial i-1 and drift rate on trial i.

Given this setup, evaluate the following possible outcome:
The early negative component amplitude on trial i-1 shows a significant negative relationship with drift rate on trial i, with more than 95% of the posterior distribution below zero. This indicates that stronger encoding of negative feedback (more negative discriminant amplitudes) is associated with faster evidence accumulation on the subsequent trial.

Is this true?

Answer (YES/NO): NO